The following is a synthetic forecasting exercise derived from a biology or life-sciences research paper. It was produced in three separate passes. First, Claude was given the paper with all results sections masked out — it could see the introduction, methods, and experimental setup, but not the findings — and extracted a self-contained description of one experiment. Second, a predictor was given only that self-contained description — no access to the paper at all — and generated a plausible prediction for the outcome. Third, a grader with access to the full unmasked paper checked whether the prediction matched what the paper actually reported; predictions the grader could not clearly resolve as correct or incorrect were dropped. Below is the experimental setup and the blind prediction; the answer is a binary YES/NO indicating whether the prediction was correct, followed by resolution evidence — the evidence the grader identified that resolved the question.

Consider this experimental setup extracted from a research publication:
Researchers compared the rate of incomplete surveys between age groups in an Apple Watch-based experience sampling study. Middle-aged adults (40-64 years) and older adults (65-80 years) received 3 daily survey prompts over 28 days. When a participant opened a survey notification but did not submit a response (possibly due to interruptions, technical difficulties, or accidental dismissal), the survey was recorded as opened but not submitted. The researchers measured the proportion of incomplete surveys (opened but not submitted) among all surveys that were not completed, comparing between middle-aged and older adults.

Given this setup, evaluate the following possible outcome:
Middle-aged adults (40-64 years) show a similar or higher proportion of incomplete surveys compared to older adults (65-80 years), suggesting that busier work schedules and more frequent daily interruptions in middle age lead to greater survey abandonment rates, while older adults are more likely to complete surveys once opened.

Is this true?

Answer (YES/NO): NO